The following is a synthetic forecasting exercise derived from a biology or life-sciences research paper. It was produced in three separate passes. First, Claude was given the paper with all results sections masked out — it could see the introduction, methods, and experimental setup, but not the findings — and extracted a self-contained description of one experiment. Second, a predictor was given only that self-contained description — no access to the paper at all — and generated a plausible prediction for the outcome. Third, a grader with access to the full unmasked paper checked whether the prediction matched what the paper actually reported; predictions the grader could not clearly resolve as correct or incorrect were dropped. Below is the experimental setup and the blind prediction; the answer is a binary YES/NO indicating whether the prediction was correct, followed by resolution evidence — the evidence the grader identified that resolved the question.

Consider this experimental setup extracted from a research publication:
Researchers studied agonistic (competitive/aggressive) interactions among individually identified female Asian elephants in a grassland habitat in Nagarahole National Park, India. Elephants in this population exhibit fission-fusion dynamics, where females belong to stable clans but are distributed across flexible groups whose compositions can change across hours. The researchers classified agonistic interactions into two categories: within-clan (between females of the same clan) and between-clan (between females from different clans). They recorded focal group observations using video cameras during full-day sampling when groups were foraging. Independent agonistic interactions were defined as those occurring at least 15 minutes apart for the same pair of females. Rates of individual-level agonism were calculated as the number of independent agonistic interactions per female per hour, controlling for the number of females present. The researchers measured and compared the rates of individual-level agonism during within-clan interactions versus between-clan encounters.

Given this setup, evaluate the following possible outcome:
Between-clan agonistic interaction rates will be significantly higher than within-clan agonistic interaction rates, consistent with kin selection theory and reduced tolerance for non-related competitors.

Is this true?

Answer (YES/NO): YES